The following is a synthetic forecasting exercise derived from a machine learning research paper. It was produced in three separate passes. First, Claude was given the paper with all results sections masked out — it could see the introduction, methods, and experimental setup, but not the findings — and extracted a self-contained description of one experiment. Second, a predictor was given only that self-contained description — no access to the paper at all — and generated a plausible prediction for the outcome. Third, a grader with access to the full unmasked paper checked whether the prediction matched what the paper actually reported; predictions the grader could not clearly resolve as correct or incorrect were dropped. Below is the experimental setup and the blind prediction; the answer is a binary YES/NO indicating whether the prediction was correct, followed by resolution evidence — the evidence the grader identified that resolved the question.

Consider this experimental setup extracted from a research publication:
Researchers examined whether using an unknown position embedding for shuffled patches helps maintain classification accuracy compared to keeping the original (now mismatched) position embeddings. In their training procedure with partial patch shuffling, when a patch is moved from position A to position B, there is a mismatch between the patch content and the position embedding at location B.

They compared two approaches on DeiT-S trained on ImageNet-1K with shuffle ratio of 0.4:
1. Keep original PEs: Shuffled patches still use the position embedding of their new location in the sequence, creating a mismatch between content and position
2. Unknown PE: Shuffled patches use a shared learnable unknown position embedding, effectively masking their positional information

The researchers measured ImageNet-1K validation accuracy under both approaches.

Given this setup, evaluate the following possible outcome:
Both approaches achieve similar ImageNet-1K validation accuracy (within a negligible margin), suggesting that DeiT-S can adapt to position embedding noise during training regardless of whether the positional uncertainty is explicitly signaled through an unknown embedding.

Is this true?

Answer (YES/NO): NO